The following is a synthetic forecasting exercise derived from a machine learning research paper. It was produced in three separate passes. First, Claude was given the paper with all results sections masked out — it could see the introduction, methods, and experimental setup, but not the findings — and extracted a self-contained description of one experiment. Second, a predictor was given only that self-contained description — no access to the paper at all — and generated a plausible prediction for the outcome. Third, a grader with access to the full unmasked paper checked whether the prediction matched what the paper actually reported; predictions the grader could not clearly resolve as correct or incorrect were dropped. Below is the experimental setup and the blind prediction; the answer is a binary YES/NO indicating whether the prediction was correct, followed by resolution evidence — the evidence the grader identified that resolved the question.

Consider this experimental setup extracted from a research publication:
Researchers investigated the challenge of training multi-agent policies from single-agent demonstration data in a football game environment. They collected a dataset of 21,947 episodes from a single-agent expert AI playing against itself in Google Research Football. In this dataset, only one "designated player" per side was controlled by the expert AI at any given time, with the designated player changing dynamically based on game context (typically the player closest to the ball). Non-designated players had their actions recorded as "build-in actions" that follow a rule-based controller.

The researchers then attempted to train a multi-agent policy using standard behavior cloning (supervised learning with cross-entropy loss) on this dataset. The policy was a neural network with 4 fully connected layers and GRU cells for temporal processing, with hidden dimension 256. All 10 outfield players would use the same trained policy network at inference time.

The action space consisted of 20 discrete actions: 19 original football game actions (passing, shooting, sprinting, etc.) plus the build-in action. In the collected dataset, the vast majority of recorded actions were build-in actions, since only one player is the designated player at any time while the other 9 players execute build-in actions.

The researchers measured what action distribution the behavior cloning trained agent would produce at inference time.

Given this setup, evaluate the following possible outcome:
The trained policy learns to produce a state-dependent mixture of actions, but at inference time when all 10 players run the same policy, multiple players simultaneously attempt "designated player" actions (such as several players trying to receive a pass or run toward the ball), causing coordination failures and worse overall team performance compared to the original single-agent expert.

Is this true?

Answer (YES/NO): NO